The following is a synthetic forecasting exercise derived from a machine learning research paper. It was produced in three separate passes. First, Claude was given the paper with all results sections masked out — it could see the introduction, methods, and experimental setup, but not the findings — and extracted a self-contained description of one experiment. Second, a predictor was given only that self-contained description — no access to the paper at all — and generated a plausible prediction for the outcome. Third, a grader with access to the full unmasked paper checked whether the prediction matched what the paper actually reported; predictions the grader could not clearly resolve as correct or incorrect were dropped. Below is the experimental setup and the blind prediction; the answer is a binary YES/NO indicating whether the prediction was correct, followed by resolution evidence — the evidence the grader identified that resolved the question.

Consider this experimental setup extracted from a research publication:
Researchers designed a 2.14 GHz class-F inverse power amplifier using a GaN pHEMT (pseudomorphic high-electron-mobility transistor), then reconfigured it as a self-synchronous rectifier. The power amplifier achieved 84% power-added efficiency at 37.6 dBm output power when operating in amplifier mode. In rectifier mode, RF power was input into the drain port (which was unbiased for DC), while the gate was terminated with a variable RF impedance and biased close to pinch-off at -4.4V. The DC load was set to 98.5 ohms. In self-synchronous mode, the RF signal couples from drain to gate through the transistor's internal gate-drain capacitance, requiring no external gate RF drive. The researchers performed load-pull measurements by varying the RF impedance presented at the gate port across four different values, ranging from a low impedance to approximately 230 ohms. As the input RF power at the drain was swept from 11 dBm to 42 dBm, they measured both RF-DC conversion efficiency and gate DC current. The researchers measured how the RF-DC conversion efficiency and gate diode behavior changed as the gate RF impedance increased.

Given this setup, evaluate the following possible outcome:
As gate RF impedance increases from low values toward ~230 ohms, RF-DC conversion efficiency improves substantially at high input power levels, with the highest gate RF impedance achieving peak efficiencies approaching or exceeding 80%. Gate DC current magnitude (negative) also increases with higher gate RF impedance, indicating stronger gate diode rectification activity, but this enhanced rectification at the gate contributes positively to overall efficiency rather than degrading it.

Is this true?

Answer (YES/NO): NO